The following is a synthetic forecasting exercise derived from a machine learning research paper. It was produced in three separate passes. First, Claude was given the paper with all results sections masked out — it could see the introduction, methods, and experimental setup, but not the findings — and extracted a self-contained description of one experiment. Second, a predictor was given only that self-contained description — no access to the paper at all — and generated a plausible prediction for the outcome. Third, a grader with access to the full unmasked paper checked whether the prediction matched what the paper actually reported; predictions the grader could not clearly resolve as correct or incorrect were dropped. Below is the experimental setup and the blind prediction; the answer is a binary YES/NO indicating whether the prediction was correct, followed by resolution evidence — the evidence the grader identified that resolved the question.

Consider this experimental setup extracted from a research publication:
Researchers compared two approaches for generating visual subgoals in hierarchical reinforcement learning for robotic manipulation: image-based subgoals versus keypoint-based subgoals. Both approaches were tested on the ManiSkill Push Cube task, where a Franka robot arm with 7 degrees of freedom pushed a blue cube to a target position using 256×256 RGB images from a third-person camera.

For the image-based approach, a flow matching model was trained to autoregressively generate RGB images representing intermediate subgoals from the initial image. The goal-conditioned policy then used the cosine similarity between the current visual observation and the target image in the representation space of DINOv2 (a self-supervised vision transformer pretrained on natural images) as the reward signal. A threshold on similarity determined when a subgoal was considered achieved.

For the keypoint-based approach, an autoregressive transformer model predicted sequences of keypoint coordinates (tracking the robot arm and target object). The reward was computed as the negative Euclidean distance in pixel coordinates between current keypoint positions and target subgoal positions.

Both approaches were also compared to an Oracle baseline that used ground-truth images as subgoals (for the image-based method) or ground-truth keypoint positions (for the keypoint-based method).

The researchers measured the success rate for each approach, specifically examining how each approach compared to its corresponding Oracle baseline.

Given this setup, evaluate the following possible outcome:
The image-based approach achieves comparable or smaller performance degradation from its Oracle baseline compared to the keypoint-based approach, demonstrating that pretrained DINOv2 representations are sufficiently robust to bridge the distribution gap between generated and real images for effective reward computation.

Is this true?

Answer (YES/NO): NO